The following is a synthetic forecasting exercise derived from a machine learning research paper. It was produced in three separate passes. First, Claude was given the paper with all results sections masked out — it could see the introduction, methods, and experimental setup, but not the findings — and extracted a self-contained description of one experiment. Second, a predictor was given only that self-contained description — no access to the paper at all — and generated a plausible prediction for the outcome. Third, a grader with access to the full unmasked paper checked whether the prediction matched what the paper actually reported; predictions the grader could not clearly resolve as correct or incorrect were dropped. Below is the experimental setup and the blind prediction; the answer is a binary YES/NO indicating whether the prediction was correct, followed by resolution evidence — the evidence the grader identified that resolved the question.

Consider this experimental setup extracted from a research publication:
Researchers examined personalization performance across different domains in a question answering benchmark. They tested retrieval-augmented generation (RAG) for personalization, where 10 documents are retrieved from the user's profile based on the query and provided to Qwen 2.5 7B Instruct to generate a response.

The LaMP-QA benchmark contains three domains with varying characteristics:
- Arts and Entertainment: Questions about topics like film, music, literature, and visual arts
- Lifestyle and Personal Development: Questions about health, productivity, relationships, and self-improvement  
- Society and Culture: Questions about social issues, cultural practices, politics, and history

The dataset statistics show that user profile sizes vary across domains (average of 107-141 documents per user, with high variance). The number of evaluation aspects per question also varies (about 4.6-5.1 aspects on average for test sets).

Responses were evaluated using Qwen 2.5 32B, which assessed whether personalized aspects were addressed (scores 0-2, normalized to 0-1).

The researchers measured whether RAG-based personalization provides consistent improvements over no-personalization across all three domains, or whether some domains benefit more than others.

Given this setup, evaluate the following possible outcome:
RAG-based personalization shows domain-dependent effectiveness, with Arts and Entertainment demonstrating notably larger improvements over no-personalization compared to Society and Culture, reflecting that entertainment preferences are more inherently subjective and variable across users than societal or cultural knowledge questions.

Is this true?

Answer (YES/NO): YES